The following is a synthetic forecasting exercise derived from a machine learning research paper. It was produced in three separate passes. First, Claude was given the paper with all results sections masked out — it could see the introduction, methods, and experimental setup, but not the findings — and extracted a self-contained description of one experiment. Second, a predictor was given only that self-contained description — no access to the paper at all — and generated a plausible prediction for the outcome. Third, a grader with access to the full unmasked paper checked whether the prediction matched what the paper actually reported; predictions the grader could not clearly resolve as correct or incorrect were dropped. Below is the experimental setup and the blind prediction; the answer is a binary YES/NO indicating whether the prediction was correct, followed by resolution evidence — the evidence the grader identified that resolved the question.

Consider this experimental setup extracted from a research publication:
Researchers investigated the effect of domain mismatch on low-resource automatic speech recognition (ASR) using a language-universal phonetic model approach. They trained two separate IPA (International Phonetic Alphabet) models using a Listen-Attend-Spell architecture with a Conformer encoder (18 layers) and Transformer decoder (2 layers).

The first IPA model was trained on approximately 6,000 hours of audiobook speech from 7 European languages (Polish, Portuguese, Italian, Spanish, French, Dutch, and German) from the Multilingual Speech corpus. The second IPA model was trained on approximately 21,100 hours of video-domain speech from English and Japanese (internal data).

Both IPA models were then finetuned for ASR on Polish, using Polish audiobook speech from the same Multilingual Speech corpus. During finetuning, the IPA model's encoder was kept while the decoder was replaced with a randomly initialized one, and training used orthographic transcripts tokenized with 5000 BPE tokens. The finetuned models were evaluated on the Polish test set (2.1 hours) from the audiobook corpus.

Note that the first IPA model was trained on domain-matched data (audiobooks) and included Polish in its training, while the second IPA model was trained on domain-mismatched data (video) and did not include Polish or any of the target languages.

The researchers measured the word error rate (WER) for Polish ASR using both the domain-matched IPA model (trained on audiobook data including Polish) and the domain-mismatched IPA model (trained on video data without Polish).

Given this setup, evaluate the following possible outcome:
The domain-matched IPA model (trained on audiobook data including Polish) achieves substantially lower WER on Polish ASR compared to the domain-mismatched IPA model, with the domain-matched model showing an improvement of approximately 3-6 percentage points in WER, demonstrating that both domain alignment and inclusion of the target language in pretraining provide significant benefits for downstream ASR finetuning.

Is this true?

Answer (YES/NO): NO